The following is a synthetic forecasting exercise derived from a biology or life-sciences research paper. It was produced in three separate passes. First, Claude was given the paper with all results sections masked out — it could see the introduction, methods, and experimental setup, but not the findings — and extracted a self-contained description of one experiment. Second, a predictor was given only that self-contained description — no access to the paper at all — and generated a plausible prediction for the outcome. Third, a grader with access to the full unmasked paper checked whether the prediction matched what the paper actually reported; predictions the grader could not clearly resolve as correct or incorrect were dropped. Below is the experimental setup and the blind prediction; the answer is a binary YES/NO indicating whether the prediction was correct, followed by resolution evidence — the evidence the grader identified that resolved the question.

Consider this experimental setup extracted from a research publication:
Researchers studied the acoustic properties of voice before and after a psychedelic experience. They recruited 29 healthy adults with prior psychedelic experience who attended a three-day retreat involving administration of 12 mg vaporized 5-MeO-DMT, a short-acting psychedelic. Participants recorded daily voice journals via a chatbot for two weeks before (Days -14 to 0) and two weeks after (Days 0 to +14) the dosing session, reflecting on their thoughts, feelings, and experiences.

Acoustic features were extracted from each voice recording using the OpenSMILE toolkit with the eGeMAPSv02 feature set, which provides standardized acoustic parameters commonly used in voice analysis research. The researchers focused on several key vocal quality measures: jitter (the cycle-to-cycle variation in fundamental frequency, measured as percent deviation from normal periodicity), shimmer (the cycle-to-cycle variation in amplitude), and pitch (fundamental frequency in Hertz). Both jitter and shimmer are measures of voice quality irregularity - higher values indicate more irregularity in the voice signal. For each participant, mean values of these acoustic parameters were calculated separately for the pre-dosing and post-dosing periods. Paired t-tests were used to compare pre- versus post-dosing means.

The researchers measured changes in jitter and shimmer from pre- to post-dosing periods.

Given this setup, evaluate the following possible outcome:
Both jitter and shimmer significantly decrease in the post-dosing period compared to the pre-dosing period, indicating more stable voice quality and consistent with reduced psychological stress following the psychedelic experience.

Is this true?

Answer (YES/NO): NO